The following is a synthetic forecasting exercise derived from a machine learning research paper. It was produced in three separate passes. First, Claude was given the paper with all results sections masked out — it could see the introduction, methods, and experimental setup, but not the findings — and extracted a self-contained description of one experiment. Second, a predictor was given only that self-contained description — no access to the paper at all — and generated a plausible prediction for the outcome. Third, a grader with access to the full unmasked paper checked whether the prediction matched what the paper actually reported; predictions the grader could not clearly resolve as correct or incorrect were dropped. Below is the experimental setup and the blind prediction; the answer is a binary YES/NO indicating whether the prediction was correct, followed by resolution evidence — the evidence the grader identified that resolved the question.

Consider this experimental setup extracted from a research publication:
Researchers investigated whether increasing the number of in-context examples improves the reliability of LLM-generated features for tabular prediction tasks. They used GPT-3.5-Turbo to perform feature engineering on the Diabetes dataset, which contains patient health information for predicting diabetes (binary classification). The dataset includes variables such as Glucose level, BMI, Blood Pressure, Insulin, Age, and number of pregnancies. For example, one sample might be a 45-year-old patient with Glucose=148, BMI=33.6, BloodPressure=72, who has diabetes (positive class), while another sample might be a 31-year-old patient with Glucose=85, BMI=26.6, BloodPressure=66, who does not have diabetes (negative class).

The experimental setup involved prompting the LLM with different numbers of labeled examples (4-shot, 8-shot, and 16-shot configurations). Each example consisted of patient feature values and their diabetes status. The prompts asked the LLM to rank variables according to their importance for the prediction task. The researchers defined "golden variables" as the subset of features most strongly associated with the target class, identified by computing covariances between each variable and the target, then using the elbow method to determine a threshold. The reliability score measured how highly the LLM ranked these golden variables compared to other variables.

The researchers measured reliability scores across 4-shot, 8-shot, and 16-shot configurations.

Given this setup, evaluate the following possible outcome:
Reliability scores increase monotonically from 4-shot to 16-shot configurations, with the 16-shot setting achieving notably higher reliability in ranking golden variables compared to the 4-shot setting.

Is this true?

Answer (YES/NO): NO